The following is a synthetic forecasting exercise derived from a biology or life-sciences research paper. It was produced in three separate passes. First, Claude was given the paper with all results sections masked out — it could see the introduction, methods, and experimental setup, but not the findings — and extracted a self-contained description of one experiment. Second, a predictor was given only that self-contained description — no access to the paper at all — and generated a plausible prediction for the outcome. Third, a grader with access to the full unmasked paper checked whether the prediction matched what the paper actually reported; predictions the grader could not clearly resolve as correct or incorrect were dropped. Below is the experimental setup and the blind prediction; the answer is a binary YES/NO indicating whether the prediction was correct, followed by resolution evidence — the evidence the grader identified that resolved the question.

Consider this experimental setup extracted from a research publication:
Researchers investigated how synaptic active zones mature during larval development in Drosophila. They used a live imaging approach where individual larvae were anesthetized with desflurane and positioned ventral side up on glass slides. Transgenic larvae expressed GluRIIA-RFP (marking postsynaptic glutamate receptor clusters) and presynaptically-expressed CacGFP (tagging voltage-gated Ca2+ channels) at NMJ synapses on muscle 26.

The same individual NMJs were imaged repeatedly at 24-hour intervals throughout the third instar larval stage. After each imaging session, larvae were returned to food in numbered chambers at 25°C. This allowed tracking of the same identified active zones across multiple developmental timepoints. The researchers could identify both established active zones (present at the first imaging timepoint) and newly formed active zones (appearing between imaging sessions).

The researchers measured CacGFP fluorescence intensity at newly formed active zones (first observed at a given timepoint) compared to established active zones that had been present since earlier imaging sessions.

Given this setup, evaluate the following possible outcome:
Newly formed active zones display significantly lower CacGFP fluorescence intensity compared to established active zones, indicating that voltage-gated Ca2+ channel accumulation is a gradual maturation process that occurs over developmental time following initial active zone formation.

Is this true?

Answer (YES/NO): YES